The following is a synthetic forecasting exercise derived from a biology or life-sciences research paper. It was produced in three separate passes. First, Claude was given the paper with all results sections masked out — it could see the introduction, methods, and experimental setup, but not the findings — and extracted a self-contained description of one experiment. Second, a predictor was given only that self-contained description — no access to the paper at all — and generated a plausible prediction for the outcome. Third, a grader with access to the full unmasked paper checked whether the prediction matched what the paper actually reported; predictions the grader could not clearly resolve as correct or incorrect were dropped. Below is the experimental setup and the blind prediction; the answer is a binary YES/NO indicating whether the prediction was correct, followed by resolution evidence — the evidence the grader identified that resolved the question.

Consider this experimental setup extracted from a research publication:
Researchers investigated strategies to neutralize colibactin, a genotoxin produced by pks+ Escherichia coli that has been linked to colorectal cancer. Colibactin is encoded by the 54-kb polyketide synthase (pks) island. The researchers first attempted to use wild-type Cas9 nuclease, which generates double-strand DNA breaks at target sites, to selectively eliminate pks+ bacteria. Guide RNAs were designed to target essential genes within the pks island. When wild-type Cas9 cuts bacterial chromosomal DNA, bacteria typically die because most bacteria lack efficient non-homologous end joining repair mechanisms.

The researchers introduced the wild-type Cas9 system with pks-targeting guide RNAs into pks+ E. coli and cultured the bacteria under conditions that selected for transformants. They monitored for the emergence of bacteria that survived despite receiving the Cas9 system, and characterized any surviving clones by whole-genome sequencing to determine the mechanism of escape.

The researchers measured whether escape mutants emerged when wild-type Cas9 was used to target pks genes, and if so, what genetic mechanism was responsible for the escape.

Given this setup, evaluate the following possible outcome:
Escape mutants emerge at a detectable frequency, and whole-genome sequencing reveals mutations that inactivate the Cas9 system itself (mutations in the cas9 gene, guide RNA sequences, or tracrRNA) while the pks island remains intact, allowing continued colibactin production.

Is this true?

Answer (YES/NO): YES